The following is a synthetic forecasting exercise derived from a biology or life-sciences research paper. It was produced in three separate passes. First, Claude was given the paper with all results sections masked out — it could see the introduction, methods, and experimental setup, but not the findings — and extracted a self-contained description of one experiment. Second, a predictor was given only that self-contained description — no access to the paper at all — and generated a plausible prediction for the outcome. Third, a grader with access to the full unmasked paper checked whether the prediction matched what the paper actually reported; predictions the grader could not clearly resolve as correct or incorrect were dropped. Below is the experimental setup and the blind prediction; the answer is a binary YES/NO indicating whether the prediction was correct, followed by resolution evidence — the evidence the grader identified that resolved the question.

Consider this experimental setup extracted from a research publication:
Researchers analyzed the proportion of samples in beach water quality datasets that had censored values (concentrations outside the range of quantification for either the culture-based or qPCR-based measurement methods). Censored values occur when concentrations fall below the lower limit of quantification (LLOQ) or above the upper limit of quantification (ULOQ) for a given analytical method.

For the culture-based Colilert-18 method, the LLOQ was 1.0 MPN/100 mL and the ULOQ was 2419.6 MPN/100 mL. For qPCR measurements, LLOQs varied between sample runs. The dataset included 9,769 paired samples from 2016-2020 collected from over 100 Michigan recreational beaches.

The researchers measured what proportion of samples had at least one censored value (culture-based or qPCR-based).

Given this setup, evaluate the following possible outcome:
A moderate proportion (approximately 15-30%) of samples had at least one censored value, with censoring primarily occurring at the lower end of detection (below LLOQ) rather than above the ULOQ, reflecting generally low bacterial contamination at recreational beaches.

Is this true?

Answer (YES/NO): NO